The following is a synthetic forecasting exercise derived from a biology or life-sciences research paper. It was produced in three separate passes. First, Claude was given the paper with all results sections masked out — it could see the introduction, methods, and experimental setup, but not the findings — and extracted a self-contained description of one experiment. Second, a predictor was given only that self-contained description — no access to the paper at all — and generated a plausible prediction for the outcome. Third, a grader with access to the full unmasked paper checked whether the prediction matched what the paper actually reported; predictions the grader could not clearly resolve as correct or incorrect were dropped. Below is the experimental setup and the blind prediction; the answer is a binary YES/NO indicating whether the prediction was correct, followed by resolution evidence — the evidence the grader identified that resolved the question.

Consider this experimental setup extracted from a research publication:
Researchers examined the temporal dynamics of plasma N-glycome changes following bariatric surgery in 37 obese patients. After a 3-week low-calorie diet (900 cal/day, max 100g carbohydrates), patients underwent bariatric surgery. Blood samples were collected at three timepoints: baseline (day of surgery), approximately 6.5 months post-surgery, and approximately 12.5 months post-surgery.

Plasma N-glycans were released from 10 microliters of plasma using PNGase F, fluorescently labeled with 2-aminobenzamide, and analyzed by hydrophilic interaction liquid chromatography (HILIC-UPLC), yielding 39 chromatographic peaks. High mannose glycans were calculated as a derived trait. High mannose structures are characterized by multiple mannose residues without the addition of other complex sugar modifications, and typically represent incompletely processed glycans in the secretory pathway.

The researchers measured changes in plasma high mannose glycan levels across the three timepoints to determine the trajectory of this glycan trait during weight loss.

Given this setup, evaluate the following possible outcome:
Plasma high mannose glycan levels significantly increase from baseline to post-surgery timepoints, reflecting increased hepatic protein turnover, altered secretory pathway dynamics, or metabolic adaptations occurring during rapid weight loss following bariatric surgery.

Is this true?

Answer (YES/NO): NO